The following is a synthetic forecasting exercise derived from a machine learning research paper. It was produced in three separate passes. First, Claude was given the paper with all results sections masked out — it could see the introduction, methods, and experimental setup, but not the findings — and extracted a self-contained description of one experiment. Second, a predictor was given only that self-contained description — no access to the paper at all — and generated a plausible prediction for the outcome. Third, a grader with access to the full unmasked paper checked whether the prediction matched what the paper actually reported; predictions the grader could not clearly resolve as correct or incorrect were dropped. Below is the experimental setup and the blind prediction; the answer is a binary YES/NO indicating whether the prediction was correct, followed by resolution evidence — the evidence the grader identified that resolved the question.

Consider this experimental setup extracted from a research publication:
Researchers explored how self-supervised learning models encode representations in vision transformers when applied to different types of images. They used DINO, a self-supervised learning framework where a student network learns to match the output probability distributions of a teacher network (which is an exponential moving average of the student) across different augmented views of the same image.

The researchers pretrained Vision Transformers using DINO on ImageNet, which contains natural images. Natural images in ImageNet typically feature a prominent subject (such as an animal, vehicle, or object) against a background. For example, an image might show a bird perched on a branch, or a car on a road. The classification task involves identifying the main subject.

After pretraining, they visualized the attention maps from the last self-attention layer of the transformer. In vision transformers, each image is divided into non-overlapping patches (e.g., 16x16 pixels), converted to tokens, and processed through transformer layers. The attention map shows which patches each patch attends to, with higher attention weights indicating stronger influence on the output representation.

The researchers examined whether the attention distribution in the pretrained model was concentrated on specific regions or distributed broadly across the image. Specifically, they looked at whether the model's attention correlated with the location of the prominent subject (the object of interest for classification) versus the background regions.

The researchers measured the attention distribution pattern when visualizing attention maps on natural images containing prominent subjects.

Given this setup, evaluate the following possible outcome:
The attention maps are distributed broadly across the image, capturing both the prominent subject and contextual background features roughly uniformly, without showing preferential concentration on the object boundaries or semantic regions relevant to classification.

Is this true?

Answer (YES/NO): NO